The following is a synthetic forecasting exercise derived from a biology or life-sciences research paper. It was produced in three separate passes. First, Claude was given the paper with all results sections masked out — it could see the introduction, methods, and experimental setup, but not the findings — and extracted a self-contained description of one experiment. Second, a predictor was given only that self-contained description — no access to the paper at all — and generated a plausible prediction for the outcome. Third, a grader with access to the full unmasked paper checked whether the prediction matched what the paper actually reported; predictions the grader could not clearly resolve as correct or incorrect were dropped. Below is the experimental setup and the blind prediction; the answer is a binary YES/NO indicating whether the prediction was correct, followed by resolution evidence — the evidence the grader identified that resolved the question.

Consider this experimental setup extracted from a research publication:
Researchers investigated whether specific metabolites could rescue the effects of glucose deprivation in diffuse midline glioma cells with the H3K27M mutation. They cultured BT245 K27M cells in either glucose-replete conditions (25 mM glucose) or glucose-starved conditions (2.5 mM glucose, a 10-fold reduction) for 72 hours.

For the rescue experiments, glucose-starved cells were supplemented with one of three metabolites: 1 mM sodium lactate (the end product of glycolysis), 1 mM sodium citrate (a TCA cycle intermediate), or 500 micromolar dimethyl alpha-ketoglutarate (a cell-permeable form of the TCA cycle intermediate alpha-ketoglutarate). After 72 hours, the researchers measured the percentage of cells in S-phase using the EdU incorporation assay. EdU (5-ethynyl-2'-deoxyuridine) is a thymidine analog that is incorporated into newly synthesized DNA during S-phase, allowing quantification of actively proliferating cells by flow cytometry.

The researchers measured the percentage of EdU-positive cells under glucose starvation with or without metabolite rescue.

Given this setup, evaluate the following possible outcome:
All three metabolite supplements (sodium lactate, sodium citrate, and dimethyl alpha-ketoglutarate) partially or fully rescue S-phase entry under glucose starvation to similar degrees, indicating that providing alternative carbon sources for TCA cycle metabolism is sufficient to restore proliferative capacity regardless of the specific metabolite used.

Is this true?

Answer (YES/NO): NO